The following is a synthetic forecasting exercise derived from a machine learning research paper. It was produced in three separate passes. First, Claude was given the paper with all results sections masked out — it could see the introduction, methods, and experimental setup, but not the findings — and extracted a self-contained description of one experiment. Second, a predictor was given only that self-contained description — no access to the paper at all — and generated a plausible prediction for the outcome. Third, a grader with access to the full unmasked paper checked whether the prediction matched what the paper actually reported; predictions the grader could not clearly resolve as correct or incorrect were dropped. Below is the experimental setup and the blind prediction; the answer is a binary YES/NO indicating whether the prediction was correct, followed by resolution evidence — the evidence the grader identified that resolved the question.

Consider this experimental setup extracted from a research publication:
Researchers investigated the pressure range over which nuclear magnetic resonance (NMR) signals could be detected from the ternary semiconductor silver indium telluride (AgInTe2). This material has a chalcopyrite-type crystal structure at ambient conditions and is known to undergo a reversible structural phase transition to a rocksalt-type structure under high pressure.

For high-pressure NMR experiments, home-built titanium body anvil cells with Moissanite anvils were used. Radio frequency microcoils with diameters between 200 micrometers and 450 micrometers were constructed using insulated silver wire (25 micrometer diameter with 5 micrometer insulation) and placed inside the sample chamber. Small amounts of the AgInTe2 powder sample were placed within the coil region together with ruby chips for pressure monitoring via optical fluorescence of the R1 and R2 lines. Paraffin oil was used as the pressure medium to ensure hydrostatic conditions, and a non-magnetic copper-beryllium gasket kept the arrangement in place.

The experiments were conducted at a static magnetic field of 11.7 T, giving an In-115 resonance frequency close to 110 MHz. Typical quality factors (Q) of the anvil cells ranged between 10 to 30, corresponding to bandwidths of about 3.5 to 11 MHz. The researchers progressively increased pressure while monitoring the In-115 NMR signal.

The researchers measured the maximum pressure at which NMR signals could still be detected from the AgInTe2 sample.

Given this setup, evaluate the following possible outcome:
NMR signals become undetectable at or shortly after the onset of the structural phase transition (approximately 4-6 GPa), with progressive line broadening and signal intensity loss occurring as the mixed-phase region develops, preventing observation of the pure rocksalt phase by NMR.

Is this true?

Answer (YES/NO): NO